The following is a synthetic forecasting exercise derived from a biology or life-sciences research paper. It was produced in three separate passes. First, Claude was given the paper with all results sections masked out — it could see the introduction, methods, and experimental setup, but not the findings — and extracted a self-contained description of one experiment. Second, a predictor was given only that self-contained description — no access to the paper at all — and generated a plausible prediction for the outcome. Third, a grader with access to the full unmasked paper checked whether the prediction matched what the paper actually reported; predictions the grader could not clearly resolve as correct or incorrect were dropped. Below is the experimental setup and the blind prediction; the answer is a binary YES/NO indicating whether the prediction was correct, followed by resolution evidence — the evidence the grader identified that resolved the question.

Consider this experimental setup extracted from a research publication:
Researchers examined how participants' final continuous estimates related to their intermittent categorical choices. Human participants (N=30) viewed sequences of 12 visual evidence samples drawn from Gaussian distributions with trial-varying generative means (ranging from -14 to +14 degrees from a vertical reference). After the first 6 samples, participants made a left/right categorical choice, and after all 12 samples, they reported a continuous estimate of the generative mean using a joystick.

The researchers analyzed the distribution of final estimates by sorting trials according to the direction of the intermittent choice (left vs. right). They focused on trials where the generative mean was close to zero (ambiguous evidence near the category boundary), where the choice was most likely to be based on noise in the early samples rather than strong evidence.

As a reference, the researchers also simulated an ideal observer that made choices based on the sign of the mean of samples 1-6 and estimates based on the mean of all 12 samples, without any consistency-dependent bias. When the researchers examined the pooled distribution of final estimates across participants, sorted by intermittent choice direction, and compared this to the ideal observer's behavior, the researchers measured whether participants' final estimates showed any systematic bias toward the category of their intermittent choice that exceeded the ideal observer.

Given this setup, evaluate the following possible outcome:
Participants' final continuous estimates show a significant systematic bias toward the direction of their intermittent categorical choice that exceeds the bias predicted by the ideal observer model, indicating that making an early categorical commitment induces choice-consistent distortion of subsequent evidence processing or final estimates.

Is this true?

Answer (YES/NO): YES